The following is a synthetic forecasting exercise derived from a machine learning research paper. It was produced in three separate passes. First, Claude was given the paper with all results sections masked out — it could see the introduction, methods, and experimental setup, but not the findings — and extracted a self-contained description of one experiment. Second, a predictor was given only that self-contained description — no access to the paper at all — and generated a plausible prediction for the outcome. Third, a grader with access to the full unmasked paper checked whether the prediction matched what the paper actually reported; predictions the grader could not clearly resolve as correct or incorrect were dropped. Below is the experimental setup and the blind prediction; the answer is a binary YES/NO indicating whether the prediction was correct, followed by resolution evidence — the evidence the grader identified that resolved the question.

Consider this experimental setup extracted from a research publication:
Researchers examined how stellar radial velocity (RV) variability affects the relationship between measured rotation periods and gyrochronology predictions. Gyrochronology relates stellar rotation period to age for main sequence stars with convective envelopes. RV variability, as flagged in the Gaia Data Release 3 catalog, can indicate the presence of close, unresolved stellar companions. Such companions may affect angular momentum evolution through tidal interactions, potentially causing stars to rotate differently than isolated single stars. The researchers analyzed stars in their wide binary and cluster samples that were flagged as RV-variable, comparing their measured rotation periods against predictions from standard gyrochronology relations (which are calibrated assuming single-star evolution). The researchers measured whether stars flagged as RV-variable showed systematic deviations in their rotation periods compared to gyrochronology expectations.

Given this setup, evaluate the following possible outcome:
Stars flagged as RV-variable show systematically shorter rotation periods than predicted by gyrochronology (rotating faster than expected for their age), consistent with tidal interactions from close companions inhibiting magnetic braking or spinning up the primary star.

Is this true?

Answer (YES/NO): YES